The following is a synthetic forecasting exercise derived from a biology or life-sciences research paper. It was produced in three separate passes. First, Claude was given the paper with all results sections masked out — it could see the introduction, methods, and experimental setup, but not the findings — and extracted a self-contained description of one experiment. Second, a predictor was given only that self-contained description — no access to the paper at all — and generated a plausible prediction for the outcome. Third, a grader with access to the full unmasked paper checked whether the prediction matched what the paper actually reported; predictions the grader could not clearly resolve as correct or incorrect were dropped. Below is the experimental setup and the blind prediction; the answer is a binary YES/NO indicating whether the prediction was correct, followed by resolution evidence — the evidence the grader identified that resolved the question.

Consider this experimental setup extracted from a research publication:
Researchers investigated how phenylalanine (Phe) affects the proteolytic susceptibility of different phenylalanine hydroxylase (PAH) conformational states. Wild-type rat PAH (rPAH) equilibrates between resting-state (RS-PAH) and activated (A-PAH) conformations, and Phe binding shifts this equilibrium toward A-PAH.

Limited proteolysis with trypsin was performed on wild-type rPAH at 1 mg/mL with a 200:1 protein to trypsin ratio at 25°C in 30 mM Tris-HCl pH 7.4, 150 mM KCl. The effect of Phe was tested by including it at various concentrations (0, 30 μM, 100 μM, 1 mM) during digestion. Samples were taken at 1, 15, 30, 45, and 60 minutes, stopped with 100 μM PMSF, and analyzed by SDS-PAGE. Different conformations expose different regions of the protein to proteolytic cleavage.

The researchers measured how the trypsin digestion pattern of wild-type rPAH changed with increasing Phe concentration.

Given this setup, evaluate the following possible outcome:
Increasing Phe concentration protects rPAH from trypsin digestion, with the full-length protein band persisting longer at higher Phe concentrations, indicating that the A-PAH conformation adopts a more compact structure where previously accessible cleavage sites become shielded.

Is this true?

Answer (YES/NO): NO